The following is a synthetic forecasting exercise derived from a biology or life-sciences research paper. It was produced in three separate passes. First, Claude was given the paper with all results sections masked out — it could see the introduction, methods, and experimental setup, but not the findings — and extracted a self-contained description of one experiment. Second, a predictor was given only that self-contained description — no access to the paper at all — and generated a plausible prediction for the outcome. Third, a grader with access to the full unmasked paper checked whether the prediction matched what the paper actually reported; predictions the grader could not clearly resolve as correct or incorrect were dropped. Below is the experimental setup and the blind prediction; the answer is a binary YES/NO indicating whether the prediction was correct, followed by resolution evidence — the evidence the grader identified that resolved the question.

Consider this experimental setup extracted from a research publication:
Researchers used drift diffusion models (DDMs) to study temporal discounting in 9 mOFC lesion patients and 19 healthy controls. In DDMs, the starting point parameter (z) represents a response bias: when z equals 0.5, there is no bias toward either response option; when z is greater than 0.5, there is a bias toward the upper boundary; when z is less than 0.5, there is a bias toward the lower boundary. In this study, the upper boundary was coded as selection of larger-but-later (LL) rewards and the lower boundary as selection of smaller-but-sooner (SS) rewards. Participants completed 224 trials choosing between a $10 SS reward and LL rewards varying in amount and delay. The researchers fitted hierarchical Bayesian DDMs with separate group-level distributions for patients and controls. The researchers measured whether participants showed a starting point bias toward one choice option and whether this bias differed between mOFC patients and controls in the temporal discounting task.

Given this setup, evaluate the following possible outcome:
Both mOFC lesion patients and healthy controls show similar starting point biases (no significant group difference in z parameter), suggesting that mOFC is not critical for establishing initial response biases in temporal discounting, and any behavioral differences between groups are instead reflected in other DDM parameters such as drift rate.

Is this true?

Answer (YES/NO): NO